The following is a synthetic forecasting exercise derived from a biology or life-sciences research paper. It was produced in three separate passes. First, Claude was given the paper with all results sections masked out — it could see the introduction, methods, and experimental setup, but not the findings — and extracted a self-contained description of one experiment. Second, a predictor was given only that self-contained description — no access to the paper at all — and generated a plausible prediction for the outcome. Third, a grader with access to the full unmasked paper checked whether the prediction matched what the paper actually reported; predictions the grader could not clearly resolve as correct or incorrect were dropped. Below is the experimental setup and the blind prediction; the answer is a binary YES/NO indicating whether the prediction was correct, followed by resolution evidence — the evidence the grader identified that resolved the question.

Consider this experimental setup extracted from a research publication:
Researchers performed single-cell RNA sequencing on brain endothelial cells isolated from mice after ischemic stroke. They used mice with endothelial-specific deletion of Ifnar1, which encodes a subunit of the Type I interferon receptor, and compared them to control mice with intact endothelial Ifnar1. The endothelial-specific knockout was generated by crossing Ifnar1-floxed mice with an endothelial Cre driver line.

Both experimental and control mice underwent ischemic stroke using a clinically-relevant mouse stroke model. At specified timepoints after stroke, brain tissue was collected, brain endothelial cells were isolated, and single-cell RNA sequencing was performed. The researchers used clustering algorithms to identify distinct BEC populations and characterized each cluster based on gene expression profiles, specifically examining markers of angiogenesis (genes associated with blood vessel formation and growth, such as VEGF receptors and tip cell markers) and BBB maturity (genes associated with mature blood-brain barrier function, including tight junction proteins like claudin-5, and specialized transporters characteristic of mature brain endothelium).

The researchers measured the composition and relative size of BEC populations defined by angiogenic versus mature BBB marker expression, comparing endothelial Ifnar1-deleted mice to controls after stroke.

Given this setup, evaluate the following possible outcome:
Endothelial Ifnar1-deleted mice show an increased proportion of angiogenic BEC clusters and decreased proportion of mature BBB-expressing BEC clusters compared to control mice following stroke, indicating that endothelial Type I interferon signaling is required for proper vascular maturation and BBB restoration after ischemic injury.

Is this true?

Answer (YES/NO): YES